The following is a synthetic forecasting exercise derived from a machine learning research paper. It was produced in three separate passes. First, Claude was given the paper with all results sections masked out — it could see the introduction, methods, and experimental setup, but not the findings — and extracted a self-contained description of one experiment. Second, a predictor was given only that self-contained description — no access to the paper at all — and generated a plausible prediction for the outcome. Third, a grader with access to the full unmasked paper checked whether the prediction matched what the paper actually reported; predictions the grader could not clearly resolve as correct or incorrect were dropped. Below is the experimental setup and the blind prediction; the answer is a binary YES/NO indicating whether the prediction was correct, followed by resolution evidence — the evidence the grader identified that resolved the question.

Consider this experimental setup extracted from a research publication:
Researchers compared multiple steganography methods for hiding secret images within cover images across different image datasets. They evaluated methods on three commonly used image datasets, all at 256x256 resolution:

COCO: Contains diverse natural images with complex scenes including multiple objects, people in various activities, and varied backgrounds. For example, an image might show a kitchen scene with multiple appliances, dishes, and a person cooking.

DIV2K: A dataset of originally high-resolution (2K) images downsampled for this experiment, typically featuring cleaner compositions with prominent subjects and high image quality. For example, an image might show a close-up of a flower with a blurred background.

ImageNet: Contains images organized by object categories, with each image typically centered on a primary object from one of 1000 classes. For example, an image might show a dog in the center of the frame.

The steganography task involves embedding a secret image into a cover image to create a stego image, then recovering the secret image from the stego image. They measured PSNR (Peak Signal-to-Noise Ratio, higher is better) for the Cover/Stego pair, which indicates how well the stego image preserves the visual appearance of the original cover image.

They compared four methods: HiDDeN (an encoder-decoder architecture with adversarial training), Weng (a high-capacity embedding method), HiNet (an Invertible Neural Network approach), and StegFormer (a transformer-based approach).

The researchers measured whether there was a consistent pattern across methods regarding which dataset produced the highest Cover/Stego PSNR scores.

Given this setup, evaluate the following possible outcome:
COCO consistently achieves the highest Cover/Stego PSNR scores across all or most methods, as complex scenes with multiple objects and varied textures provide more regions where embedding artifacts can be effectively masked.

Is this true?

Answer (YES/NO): NO